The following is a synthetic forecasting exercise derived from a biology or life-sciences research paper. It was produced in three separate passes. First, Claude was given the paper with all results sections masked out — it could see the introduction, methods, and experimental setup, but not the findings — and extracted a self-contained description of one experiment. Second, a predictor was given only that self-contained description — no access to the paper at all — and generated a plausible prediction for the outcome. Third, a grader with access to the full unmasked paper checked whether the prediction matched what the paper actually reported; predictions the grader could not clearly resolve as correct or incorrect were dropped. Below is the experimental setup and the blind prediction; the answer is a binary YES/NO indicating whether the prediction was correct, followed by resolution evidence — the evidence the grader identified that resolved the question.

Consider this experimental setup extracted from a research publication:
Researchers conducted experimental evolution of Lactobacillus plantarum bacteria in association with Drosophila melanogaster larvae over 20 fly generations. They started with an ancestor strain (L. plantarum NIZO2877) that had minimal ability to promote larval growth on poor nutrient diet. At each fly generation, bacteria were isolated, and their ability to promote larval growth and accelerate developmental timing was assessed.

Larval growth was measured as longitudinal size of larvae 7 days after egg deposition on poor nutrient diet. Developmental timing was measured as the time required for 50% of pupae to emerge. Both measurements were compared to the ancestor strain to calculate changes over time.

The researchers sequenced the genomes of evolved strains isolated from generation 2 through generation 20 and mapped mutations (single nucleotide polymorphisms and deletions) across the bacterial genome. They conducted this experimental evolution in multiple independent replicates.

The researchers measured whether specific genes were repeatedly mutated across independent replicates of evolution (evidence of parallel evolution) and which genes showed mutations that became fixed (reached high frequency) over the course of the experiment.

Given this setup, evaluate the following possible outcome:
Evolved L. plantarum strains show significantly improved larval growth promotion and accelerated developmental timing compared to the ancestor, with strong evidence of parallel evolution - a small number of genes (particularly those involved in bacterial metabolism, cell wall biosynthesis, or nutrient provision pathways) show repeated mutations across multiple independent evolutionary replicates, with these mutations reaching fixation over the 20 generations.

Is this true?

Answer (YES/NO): YES